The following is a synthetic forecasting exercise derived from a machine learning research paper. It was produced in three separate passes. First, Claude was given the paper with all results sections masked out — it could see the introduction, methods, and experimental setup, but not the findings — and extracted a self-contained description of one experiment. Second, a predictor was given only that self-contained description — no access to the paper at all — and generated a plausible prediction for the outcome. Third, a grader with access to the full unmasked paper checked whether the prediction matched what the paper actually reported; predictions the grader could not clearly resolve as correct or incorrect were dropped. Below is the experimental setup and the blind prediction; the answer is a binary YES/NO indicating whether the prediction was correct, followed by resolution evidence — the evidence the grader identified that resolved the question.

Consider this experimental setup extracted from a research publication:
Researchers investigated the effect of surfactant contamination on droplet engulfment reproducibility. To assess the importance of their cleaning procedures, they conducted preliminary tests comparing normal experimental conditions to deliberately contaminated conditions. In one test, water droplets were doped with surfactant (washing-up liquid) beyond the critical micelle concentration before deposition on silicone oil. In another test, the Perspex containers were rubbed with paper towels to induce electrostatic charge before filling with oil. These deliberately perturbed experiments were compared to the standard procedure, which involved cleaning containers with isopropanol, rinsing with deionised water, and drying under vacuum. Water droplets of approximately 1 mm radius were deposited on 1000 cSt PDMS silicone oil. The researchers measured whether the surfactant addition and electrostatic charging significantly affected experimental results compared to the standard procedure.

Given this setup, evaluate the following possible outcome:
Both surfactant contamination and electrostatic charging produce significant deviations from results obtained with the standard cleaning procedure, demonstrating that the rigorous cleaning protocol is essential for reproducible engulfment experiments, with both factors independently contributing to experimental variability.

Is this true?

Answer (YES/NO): YES